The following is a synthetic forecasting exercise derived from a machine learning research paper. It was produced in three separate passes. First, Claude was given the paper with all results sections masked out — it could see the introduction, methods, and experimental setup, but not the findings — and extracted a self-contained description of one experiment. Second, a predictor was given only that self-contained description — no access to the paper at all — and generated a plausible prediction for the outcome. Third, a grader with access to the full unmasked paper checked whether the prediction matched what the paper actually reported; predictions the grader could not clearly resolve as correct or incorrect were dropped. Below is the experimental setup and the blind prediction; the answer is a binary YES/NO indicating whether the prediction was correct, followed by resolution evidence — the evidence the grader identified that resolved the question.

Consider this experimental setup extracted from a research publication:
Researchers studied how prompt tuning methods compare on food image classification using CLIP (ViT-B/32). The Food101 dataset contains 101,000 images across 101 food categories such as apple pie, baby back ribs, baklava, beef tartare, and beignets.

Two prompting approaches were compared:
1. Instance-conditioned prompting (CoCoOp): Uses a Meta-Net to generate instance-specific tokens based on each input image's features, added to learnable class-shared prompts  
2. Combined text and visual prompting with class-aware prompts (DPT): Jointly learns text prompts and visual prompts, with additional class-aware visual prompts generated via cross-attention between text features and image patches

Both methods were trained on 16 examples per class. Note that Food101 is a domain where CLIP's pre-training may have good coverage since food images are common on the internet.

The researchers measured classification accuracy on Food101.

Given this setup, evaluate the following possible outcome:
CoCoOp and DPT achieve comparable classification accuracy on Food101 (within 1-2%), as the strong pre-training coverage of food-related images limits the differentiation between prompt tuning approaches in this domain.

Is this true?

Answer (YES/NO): NO